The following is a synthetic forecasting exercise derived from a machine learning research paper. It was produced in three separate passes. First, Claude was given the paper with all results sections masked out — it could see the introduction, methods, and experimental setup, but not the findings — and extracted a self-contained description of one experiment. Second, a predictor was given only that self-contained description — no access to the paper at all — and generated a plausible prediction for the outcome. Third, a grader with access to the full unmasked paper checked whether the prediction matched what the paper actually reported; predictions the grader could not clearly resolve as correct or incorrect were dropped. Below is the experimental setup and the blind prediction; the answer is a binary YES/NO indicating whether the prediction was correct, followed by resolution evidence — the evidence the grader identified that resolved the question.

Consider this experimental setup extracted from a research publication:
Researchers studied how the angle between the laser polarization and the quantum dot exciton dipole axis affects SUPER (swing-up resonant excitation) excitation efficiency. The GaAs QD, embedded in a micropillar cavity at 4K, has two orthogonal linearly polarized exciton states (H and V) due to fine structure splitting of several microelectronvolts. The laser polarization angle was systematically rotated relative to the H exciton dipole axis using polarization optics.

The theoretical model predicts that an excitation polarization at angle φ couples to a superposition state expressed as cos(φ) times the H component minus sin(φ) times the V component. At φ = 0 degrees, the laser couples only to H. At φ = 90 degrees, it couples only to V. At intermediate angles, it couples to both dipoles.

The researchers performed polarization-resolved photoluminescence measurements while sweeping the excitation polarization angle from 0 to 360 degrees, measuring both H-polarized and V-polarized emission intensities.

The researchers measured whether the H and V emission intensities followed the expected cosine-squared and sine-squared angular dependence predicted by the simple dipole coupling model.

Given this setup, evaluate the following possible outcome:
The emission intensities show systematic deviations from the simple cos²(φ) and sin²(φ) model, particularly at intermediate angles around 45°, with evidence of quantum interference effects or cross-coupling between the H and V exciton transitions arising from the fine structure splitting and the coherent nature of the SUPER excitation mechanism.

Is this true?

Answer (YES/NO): NO